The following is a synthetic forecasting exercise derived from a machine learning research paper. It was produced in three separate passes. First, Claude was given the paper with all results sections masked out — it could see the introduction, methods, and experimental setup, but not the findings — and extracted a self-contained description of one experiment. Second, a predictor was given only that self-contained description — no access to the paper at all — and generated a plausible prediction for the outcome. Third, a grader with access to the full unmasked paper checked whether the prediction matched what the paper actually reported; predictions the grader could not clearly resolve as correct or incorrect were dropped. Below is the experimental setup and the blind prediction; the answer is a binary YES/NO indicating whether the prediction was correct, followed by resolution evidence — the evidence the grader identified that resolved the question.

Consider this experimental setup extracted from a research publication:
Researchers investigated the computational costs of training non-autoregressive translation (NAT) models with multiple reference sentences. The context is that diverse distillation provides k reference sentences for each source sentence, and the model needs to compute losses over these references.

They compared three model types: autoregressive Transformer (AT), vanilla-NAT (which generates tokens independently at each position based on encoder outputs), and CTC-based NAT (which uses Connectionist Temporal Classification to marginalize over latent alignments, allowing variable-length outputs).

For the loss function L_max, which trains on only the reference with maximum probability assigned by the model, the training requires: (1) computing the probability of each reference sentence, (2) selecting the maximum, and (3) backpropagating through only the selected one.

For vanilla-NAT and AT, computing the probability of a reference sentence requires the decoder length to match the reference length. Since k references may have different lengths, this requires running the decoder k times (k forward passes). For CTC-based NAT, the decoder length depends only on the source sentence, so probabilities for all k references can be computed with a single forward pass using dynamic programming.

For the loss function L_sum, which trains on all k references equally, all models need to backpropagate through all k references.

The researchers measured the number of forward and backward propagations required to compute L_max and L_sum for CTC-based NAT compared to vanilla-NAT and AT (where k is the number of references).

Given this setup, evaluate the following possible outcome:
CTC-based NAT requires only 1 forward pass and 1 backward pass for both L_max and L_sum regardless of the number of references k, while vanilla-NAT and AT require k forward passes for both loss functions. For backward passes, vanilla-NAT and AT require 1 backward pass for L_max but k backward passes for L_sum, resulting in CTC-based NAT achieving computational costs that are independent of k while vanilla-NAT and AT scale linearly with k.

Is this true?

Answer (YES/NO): YES